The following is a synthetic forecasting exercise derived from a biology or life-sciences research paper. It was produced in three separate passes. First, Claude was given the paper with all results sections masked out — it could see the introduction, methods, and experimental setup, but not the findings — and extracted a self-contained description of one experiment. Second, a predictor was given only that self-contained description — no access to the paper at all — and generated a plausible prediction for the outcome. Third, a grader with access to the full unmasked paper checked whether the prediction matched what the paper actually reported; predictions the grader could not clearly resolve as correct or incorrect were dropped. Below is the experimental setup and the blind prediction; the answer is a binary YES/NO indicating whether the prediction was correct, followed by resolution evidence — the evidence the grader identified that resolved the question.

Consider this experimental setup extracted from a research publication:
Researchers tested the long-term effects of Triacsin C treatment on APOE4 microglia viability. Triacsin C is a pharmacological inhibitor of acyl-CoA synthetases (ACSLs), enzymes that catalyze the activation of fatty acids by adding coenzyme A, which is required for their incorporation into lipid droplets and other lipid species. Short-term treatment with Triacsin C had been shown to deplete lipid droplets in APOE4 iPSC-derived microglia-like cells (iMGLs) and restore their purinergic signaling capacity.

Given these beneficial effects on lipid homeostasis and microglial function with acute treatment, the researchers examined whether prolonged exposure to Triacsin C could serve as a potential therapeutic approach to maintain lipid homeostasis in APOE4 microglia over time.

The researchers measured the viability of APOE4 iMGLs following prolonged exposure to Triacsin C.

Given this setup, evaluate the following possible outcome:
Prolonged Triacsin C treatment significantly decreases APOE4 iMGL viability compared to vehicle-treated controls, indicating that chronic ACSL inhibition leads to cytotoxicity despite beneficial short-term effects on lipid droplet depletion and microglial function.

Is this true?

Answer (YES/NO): YES